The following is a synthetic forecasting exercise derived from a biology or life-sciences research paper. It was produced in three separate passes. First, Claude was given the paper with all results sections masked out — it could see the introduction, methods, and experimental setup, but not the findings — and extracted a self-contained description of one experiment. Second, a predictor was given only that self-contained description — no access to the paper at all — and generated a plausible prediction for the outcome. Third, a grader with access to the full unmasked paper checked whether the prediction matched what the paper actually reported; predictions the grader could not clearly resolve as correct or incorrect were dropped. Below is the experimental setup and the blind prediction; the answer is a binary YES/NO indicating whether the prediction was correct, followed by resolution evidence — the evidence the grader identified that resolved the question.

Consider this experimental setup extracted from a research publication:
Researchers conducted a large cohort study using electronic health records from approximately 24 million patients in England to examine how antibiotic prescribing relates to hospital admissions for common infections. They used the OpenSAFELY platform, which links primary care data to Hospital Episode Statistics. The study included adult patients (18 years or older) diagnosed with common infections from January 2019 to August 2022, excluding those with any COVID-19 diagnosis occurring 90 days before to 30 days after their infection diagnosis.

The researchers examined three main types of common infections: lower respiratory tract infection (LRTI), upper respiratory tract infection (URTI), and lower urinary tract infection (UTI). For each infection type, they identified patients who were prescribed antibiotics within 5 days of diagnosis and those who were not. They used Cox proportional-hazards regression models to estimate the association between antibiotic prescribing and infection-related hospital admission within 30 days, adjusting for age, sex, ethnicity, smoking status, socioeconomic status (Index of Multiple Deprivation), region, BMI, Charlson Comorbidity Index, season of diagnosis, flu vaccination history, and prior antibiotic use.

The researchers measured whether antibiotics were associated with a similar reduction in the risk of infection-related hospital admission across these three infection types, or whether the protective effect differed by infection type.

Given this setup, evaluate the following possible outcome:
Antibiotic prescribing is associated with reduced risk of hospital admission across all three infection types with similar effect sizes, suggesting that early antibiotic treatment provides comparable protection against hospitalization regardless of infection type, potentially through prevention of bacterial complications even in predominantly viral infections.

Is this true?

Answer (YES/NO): NO